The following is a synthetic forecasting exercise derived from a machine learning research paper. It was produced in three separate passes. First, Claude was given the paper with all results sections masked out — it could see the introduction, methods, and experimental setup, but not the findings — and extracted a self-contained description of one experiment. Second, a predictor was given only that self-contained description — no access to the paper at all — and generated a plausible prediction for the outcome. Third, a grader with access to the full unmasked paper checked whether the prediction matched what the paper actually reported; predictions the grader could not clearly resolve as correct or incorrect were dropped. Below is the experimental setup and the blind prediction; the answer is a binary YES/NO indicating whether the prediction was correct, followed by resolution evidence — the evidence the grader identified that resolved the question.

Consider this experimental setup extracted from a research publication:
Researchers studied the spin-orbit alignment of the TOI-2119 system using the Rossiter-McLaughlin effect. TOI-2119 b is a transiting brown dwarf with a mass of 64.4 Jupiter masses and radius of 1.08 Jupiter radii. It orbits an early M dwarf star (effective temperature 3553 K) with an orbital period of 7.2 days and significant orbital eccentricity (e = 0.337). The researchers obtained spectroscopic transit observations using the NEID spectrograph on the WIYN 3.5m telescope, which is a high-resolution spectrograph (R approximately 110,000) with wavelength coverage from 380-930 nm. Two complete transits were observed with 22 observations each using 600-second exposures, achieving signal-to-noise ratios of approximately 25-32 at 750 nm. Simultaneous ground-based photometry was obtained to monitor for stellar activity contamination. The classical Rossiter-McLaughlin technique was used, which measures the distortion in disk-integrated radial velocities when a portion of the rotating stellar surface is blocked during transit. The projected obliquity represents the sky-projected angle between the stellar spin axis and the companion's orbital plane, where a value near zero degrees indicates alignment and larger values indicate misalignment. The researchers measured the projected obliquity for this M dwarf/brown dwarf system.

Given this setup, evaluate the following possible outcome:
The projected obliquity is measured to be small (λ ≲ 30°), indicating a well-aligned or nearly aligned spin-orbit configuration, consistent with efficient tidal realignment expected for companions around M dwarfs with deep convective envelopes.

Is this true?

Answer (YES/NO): YES